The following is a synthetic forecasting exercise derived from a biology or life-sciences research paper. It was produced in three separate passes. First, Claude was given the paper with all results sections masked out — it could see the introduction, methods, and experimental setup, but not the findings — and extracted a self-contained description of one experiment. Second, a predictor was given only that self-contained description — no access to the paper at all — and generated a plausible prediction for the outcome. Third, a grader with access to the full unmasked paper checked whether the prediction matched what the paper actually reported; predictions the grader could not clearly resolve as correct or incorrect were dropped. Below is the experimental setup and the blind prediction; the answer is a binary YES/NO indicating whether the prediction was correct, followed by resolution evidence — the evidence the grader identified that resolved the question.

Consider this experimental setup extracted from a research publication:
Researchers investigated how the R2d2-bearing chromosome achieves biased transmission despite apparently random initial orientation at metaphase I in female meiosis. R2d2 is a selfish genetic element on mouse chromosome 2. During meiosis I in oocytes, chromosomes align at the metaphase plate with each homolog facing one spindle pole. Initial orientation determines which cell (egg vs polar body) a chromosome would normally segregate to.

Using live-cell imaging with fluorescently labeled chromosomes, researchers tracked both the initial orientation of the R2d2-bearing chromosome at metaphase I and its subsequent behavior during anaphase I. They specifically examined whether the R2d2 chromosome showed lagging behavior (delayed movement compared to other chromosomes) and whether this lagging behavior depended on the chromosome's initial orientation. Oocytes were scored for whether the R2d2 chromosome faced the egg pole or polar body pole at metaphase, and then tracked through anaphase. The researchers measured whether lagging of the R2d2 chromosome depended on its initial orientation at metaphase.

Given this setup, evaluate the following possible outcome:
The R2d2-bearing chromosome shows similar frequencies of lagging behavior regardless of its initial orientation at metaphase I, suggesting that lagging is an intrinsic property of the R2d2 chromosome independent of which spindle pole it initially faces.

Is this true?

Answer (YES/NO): YES